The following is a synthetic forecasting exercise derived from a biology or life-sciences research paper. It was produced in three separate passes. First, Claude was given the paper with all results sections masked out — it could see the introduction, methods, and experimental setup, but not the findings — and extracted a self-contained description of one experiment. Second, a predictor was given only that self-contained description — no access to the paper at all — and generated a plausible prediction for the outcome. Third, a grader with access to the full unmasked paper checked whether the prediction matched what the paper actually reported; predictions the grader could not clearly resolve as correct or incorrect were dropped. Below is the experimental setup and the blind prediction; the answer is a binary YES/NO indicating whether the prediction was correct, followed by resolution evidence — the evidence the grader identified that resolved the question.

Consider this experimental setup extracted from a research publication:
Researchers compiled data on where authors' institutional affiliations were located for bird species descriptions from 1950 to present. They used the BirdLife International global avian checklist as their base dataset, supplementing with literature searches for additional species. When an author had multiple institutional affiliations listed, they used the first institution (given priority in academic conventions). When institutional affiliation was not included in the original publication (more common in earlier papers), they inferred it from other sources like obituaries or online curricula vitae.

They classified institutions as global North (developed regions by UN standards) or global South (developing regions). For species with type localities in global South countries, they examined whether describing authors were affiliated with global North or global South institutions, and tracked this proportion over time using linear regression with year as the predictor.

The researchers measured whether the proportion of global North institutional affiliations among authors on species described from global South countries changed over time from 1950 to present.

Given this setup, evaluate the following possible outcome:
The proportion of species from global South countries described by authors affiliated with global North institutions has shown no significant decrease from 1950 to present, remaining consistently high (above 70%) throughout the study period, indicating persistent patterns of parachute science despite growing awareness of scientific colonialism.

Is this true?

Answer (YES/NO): NO